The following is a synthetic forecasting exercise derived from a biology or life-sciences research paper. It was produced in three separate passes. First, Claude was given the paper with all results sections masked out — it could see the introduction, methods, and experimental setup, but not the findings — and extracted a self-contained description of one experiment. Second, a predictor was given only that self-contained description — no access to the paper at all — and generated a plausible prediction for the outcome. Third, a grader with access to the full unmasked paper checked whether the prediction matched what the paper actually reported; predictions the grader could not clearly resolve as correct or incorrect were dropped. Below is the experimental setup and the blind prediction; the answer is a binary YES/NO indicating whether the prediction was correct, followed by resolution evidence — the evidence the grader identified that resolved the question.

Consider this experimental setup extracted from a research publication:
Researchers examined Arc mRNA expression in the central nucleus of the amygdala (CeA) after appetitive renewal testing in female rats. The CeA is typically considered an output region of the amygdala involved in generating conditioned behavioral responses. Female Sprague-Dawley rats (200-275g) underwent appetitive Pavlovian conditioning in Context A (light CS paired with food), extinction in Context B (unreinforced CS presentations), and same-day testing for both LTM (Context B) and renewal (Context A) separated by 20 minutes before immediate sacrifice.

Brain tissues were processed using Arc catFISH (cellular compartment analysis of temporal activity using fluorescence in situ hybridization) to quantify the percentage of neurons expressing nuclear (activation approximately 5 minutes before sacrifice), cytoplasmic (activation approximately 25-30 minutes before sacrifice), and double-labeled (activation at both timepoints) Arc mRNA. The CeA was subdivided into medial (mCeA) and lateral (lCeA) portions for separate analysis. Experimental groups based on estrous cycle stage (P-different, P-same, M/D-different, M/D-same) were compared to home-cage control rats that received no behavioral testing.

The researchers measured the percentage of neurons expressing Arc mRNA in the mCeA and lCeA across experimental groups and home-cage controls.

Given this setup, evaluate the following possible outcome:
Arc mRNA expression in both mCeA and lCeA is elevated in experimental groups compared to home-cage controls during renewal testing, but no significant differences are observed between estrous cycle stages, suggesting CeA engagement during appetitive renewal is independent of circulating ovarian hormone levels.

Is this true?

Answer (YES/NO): NO